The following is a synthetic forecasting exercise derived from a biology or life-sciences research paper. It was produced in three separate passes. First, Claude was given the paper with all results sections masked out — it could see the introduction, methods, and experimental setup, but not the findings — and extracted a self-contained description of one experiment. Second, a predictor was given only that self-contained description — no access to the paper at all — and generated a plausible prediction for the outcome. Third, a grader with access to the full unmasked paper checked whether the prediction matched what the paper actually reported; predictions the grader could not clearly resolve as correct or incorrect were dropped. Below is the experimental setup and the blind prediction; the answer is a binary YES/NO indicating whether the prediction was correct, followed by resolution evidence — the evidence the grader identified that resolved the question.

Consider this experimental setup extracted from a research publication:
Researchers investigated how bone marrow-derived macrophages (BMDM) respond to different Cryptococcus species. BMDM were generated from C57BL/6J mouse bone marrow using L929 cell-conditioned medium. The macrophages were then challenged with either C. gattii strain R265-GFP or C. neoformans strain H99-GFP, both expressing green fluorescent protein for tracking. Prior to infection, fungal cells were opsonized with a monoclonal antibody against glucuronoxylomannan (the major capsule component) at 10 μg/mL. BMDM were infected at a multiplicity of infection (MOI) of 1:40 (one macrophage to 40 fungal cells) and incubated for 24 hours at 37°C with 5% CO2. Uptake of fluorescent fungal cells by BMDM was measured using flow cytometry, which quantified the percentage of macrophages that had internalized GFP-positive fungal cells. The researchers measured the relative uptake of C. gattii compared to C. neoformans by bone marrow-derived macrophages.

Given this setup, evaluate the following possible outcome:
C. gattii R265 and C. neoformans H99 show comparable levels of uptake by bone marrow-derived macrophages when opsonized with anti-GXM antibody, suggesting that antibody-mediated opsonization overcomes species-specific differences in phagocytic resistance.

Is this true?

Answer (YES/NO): NO